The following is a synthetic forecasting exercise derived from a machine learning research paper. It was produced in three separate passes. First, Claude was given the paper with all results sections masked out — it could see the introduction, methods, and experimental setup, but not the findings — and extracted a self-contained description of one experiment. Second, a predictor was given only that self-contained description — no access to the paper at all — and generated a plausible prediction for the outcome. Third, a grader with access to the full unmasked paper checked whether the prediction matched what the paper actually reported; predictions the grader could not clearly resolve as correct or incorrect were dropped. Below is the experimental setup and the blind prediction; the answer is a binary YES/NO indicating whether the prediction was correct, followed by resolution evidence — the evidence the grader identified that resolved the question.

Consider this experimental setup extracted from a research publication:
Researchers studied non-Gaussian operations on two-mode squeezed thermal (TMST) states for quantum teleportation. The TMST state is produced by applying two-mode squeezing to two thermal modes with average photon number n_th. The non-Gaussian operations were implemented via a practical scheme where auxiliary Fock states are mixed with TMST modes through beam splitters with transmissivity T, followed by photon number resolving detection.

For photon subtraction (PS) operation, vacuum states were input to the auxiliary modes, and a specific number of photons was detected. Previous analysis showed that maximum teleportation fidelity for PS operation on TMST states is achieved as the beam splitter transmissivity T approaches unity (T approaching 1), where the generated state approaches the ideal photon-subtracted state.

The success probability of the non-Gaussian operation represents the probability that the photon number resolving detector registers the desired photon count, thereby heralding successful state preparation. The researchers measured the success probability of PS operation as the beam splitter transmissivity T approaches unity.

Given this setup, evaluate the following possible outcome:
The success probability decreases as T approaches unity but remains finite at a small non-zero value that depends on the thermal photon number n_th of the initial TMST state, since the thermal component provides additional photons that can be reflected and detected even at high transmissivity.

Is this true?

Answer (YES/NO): NO